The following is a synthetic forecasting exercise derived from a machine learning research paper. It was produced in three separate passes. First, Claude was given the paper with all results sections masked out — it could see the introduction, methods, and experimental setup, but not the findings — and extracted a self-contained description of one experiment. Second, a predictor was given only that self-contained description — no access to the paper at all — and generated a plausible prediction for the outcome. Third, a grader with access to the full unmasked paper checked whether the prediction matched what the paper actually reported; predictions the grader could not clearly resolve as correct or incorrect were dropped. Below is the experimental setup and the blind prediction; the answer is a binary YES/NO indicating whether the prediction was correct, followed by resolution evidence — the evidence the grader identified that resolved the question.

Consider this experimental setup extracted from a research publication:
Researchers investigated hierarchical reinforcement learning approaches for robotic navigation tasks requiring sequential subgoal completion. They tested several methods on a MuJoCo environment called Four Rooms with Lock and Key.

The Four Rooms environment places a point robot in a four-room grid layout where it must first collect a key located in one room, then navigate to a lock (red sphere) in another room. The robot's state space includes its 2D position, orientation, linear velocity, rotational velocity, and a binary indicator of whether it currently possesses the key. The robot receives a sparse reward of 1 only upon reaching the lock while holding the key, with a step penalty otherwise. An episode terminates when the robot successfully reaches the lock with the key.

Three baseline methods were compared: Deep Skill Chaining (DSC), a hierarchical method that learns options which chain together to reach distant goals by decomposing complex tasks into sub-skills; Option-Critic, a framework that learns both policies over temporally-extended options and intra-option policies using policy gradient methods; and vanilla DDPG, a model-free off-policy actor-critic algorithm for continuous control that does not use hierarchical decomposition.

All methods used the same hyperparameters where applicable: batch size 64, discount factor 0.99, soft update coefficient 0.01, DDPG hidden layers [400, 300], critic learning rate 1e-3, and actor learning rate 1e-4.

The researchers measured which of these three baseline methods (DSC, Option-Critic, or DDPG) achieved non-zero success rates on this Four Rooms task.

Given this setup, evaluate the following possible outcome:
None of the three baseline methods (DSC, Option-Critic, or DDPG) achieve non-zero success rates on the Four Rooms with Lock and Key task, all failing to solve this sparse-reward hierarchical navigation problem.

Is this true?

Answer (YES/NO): NO